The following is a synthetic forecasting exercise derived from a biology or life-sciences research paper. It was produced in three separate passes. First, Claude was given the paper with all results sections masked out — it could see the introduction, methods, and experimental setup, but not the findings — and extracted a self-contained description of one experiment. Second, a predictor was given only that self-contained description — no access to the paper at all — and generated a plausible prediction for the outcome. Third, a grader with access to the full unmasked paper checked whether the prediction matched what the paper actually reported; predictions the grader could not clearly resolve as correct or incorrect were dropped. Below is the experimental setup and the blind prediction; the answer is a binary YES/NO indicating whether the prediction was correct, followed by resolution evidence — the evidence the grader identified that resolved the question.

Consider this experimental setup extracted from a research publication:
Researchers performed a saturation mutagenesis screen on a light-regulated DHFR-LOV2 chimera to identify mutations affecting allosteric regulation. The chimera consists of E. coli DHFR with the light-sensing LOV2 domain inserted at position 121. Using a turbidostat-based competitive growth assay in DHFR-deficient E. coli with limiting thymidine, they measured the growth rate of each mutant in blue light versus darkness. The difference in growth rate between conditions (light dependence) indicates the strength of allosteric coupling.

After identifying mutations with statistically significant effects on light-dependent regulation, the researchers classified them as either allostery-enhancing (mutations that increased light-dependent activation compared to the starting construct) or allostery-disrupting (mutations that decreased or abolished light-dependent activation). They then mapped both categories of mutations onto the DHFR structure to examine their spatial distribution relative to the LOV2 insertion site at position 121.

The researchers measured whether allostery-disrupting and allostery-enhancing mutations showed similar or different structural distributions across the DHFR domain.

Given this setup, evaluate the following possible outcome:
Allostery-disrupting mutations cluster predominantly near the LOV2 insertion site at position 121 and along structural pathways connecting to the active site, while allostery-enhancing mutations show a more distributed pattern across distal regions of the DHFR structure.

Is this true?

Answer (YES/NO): YES